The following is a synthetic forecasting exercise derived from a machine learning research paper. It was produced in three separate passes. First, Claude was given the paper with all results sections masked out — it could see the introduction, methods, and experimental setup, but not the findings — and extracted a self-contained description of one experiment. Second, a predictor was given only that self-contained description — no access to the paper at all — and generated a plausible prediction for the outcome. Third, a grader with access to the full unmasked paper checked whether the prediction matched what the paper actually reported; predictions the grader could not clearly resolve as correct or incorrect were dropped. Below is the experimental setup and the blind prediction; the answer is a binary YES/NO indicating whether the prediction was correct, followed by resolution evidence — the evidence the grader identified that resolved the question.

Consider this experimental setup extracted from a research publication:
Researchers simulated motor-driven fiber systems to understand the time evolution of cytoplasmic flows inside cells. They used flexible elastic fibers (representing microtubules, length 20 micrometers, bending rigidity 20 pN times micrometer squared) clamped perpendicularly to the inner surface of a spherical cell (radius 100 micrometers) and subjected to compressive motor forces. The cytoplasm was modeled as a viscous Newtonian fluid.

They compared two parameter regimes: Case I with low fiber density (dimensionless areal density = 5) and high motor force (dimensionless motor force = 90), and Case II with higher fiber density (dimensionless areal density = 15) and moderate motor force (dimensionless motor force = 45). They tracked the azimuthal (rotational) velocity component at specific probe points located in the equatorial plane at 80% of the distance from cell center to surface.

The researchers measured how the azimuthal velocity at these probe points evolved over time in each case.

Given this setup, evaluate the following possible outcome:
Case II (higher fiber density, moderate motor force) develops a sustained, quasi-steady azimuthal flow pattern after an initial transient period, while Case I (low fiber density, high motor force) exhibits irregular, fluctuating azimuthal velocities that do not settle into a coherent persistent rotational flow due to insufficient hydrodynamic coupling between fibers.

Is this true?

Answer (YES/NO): YES